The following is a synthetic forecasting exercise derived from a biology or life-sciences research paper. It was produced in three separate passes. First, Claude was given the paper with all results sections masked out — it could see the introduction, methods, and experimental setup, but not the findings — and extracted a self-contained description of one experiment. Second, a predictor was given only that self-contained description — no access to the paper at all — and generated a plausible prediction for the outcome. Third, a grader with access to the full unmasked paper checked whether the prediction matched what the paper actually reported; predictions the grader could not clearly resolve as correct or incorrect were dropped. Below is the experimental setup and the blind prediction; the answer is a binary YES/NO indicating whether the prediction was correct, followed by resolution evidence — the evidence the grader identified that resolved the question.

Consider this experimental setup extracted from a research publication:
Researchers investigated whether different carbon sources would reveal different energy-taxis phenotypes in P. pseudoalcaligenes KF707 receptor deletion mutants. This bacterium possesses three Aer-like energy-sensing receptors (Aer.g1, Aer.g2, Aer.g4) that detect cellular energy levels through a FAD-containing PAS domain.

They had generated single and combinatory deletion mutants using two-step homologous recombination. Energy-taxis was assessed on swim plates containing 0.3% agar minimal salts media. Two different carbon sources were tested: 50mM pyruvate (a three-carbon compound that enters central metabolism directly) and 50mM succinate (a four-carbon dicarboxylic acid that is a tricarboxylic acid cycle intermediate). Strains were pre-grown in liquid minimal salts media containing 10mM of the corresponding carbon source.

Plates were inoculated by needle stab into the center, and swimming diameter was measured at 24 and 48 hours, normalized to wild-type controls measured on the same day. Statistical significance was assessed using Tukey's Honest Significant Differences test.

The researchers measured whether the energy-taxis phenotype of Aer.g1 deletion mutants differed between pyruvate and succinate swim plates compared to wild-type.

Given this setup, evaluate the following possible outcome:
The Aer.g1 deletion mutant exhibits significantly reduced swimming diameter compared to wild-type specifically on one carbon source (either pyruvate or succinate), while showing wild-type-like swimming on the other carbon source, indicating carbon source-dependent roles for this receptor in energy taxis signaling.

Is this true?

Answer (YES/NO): NO